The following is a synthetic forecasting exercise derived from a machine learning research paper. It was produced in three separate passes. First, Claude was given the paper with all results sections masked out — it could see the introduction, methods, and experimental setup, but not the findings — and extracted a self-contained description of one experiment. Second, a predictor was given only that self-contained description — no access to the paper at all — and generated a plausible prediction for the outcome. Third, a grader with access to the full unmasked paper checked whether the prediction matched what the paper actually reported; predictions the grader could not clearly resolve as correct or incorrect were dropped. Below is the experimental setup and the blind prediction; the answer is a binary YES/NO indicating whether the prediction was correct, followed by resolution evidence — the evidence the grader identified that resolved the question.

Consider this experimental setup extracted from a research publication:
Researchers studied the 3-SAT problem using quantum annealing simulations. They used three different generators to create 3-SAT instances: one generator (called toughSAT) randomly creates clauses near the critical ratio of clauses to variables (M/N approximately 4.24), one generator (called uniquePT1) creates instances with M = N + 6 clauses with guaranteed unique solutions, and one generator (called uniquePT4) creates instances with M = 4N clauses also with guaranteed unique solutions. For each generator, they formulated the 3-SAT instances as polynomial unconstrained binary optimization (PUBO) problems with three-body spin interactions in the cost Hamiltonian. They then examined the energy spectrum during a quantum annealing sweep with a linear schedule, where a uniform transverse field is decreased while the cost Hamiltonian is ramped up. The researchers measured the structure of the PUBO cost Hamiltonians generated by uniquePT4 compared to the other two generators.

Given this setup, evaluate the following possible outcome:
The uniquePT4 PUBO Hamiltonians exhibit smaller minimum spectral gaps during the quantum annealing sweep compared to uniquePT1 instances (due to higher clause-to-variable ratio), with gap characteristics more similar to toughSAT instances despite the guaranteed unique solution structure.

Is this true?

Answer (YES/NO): NO